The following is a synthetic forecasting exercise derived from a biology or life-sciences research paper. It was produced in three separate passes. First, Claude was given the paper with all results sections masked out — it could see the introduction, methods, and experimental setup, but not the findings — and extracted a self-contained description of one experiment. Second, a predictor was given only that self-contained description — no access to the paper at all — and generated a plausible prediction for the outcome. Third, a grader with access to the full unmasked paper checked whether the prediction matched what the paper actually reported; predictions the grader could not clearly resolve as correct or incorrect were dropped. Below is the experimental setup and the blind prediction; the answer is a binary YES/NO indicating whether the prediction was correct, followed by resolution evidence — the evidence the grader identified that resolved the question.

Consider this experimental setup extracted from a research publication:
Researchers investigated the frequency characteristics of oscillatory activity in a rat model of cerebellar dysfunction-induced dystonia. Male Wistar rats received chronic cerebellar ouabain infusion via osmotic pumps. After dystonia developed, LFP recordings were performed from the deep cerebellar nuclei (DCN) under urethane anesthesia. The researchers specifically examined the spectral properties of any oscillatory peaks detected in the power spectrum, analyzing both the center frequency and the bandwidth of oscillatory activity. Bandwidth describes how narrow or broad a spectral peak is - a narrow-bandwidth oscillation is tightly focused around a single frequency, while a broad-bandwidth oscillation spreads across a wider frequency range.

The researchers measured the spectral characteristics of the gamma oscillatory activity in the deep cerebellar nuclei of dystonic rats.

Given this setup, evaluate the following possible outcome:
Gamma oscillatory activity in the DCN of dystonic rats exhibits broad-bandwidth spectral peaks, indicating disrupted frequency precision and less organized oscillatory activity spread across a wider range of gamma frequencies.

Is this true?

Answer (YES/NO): NO